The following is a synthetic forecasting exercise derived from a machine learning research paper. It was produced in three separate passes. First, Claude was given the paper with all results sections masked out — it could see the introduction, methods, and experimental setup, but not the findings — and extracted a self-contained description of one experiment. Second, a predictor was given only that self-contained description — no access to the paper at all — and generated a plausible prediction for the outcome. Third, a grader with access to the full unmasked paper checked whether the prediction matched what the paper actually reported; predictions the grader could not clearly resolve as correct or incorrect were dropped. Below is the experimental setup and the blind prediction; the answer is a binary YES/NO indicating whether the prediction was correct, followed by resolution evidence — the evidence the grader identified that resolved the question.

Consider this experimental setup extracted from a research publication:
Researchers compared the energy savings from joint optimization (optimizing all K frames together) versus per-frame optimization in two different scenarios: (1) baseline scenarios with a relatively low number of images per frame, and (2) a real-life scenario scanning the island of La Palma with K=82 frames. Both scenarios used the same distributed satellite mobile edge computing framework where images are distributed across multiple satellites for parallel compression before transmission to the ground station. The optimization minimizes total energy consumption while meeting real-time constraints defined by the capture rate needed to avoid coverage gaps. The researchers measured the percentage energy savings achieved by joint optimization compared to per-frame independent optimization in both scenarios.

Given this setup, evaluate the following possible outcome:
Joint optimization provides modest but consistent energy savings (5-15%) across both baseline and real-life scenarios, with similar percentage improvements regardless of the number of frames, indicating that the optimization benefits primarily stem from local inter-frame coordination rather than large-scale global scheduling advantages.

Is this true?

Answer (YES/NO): NO